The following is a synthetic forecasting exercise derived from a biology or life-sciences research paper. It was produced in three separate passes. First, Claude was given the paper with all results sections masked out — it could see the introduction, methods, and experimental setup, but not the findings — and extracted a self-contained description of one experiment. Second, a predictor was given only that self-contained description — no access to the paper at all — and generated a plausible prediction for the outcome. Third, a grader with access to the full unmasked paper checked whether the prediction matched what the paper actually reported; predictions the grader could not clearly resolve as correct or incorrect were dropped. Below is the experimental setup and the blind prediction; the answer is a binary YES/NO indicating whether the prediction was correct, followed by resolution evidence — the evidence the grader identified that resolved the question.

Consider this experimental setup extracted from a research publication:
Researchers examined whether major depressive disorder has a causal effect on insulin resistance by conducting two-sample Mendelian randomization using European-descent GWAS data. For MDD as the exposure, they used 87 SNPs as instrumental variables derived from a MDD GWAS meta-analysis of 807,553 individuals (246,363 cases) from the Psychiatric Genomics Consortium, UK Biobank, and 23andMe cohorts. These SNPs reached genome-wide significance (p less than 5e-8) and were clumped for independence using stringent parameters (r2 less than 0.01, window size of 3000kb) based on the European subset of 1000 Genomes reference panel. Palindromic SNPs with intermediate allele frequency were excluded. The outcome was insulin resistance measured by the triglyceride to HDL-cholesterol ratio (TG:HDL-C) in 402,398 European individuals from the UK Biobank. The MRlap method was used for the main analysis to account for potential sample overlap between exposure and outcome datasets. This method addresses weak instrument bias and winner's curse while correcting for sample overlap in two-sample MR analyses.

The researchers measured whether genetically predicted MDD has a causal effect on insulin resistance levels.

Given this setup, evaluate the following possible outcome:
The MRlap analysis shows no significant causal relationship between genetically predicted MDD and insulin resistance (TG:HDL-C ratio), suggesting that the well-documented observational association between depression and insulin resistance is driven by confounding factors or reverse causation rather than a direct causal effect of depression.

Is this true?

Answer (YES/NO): NO